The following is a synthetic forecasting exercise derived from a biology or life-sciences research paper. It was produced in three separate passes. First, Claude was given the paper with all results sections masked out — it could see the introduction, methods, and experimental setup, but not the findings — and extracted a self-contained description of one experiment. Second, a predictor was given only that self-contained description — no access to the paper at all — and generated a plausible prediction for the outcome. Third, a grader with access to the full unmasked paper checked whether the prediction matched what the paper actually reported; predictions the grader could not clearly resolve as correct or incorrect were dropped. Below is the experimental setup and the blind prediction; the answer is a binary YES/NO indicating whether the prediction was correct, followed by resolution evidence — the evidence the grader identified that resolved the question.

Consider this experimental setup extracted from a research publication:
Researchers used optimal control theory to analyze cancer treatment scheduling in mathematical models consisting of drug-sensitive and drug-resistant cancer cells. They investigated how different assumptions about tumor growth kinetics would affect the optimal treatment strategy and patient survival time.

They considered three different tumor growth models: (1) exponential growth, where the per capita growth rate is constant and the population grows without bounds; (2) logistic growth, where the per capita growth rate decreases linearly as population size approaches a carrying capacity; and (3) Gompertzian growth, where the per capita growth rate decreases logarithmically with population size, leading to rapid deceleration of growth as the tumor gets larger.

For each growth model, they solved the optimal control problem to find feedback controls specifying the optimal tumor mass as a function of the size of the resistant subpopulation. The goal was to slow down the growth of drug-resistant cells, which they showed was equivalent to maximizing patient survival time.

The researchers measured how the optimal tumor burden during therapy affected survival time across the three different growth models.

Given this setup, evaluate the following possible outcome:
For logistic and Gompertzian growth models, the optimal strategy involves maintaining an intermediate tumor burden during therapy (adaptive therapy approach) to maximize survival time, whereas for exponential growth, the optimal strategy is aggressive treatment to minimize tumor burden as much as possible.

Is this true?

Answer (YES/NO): NO